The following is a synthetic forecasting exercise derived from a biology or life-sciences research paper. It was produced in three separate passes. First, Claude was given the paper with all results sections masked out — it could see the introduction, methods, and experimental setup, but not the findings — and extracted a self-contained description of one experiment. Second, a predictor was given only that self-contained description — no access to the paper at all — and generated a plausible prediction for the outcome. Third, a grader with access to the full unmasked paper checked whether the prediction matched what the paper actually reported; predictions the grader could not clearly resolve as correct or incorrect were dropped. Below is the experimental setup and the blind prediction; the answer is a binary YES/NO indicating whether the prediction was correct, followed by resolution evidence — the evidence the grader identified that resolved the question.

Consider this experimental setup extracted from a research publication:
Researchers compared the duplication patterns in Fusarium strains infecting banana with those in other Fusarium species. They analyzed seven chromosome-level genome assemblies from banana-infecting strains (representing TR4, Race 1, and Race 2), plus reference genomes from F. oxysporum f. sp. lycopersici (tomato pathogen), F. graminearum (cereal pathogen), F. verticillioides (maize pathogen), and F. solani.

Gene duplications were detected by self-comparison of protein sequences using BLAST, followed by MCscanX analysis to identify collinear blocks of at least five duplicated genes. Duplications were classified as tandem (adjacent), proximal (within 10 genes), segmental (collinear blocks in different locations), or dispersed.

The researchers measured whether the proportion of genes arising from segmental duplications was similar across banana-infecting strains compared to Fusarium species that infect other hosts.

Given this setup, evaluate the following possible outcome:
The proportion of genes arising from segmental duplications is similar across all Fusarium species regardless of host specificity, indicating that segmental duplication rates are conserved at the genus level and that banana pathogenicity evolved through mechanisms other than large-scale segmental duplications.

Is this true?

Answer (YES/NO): NO